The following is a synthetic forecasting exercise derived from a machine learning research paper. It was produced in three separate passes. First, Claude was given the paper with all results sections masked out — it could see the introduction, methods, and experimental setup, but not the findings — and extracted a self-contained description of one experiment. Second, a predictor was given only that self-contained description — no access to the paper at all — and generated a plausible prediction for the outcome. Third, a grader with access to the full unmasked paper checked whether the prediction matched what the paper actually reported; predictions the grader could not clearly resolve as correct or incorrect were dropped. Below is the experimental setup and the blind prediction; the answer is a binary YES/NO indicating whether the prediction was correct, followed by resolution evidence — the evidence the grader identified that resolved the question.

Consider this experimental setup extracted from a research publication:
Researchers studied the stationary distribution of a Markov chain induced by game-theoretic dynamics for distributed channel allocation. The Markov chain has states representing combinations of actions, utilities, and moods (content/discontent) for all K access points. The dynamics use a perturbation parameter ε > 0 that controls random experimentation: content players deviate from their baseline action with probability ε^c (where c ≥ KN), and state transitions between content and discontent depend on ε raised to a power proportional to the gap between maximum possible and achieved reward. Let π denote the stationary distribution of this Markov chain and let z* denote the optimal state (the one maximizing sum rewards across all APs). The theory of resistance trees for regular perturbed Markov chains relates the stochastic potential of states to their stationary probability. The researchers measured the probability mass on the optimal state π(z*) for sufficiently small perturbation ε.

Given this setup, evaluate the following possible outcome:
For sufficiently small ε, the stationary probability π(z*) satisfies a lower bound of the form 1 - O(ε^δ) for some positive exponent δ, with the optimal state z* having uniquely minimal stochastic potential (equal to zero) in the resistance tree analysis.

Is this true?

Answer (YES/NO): NO